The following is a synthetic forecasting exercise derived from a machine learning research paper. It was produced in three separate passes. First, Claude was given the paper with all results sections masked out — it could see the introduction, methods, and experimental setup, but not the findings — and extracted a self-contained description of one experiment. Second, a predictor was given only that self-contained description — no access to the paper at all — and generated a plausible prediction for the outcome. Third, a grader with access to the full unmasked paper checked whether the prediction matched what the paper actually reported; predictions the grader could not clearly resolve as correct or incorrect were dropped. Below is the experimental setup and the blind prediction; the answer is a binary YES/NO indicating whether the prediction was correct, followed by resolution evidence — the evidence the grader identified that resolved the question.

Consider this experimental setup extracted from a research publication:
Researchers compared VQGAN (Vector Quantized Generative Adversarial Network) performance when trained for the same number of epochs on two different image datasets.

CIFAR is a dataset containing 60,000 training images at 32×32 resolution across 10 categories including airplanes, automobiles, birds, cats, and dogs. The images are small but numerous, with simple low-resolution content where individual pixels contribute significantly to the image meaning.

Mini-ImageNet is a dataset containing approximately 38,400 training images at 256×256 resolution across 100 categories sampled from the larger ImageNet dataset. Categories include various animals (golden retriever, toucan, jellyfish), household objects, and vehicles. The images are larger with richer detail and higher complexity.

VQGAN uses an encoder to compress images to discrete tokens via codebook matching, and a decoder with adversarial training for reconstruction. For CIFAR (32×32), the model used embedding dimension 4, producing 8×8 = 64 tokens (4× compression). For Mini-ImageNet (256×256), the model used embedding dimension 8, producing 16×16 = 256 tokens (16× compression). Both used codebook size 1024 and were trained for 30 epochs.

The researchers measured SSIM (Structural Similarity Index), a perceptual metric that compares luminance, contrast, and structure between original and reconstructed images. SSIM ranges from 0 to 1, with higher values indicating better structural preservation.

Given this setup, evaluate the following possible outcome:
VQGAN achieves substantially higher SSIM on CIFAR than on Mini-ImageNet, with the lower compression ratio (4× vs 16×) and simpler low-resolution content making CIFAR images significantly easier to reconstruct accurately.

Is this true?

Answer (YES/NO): YES